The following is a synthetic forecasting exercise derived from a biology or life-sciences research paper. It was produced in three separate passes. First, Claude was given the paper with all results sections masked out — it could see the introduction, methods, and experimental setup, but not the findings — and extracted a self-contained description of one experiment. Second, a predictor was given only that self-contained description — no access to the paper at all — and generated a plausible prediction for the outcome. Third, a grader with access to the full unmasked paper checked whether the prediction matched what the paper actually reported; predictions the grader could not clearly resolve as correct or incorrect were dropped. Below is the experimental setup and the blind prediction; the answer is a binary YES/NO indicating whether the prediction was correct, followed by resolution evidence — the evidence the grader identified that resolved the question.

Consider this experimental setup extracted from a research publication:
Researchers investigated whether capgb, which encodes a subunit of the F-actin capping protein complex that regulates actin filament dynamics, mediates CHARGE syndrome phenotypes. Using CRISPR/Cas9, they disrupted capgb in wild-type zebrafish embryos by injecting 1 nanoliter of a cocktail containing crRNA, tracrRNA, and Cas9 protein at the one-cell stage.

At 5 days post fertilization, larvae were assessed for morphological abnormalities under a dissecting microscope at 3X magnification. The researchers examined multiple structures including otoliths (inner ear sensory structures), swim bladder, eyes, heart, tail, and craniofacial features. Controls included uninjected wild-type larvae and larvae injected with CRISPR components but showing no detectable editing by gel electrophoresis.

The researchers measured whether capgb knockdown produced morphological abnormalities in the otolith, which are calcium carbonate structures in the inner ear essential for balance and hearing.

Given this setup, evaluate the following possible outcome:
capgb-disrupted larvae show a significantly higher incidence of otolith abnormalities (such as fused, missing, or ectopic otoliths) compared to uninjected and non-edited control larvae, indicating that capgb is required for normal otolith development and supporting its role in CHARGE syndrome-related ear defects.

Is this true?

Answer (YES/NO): NO